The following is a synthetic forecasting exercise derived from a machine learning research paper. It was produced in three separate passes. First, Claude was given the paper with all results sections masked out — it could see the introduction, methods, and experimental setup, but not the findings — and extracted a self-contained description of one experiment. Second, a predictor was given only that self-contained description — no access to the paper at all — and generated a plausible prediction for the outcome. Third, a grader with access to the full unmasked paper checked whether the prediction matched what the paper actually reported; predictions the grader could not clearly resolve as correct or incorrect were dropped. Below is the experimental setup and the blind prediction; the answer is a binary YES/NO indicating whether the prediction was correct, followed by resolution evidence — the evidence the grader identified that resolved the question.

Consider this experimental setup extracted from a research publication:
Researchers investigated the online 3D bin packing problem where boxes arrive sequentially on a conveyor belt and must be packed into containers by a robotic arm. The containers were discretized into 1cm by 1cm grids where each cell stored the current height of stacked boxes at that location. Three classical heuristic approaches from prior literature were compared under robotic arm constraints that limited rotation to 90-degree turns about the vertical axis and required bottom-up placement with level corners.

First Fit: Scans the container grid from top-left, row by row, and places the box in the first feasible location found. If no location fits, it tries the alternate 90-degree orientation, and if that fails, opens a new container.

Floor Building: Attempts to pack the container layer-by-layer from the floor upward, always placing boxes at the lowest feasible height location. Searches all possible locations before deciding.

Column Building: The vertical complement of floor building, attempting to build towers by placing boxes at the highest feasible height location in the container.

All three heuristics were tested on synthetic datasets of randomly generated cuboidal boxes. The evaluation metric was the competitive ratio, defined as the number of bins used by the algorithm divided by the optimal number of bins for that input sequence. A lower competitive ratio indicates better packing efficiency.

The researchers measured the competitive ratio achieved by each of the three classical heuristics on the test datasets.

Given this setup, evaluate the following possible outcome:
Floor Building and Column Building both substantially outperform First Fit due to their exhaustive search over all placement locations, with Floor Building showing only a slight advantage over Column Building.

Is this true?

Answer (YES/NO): NO